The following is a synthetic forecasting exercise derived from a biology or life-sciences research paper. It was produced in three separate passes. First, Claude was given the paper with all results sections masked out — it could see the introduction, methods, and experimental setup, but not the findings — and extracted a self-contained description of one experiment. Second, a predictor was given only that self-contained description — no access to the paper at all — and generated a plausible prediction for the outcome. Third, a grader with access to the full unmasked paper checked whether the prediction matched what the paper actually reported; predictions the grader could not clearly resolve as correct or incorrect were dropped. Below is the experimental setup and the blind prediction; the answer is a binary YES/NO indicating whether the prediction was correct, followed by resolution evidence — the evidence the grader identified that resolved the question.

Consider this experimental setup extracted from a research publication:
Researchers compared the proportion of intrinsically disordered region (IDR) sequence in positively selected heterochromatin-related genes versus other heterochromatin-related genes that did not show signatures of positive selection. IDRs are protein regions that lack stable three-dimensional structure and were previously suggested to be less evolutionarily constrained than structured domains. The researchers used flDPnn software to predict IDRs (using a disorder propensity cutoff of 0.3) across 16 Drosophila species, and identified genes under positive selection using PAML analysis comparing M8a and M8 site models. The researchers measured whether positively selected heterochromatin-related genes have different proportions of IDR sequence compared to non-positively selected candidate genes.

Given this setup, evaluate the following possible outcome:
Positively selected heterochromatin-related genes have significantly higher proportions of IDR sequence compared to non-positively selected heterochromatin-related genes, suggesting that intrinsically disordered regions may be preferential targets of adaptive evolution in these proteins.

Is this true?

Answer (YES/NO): NO